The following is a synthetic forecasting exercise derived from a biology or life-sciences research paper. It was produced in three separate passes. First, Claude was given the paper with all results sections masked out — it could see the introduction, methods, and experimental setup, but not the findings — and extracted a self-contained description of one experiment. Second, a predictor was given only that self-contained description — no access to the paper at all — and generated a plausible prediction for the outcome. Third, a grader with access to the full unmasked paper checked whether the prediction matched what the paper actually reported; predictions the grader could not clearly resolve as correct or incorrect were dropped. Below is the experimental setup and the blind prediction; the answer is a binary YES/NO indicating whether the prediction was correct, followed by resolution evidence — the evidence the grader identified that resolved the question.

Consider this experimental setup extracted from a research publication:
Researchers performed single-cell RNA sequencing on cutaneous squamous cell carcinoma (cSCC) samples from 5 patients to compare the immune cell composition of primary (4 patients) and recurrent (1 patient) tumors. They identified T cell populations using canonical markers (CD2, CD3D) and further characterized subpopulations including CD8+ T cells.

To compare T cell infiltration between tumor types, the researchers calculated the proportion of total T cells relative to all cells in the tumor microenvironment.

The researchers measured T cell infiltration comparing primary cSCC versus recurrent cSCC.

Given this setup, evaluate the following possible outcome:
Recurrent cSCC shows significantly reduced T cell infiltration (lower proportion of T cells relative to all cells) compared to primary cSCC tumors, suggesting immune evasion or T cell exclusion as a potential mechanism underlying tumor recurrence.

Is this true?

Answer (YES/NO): YES